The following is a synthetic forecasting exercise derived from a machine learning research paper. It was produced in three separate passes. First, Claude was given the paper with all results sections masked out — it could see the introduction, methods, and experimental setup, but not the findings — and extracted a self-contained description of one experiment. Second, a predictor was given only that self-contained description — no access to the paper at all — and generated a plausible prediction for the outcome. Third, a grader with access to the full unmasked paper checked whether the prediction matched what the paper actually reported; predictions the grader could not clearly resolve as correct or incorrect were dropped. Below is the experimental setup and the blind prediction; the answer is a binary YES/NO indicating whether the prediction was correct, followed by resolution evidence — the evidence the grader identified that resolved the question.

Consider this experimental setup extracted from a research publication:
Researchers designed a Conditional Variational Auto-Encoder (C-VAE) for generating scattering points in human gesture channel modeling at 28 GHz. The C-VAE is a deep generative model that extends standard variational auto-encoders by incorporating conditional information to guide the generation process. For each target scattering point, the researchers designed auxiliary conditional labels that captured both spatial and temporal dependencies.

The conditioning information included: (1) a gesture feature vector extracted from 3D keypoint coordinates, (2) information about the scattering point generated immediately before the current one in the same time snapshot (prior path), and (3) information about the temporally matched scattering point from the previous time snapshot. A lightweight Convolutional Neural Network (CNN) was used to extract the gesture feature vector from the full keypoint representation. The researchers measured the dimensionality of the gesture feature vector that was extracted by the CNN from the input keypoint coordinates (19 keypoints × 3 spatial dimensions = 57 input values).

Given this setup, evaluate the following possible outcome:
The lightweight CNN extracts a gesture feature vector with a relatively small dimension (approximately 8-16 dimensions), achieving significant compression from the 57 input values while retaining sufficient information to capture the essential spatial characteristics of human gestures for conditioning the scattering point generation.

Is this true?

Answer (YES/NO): YES